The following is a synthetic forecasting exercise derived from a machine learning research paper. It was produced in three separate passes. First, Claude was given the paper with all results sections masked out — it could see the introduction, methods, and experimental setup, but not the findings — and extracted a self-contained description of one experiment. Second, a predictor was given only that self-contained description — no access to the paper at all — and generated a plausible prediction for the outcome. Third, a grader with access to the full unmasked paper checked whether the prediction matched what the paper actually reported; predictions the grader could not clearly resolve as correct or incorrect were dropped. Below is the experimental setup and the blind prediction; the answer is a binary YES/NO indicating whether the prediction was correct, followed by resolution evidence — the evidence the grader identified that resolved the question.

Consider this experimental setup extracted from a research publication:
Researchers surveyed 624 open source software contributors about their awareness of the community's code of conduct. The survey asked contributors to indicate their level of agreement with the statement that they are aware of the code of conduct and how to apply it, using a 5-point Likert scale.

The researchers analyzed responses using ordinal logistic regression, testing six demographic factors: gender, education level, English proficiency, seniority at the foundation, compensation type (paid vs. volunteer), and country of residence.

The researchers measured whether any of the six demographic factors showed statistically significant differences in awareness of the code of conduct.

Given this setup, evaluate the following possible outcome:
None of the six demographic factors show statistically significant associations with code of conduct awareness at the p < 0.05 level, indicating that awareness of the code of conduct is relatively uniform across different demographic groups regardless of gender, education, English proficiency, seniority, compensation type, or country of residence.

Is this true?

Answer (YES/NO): YES